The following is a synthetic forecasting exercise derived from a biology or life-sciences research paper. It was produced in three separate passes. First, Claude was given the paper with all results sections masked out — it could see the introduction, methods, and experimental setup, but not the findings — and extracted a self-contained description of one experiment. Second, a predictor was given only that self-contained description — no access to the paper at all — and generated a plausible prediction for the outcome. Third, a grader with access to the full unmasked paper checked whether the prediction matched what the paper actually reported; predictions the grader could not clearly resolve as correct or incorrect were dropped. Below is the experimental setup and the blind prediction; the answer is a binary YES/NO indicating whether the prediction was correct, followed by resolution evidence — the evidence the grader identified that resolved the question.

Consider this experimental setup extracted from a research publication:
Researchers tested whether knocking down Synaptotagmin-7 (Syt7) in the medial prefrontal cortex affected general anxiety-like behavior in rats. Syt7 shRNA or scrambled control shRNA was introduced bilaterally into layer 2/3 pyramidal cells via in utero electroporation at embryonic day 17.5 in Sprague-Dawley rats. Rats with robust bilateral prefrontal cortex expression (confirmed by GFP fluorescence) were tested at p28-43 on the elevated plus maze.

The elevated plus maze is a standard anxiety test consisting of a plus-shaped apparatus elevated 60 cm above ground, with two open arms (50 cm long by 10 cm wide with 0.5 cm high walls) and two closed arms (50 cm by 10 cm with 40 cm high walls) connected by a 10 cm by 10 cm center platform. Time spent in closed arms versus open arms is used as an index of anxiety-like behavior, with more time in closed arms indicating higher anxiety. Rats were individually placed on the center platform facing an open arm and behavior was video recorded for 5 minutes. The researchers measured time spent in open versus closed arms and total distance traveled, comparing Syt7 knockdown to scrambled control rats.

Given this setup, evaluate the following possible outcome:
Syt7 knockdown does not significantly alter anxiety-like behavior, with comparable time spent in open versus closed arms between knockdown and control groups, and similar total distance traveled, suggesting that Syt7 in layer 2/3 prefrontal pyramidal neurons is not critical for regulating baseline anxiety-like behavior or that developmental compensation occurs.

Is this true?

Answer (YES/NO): YES